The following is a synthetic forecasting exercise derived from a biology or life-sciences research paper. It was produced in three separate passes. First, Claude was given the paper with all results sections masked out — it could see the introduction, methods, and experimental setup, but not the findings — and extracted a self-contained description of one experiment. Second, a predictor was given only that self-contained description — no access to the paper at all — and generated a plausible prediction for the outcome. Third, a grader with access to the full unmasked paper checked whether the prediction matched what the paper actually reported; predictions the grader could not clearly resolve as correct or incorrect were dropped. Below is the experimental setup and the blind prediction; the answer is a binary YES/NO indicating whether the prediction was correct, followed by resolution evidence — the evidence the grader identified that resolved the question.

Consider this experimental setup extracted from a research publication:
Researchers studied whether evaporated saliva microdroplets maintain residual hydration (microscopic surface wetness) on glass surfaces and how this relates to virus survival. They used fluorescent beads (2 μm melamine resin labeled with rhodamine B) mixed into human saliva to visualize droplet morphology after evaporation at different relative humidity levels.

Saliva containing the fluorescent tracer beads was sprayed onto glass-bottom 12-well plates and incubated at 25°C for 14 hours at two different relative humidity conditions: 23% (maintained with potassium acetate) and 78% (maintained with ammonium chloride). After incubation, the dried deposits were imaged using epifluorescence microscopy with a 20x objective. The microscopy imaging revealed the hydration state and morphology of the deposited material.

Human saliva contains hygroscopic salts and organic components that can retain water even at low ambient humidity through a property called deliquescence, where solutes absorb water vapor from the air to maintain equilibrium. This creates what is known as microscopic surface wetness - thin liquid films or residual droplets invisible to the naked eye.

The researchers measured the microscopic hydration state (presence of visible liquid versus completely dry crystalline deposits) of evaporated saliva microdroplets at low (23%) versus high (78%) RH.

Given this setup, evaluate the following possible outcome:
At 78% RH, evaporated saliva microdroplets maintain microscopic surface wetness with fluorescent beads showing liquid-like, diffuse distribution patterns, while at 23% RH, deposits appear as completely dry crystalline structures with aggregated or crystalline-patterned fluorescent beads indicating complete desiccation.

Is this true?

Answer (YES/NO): NO